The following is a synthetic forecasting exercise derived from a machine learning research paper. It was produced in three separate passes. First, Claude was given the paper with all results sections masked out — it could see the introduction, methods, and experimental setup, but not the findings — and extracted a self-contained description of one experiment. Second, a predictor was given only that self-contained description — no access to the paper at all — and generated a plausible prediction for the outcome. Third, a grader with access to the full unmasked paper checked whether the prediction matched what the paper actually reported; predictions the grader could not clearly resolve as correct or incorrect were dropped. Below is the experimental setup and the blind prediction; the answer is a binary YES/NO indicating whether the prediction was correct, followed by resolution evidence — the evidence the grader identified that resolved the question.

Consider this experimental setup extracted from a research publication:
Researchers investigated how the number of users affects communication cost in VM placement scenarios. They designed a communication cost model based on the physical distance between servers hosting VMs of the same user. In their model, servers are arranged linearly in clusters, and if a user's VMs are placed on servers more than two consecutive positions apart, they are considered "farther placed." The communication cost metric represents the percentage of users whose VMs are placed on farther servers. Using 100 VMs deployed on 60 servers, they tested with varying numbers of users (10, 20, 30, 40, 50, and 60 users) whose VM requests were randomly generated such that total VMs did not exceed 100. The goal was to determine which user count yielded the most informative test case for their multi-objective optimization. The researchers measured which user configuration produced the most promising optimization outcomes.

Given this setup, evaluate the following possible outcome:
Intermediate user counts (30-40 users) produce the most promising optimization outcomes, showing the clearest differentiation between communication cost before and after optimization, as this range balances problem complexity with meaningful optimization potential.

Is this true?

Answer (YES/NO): YES